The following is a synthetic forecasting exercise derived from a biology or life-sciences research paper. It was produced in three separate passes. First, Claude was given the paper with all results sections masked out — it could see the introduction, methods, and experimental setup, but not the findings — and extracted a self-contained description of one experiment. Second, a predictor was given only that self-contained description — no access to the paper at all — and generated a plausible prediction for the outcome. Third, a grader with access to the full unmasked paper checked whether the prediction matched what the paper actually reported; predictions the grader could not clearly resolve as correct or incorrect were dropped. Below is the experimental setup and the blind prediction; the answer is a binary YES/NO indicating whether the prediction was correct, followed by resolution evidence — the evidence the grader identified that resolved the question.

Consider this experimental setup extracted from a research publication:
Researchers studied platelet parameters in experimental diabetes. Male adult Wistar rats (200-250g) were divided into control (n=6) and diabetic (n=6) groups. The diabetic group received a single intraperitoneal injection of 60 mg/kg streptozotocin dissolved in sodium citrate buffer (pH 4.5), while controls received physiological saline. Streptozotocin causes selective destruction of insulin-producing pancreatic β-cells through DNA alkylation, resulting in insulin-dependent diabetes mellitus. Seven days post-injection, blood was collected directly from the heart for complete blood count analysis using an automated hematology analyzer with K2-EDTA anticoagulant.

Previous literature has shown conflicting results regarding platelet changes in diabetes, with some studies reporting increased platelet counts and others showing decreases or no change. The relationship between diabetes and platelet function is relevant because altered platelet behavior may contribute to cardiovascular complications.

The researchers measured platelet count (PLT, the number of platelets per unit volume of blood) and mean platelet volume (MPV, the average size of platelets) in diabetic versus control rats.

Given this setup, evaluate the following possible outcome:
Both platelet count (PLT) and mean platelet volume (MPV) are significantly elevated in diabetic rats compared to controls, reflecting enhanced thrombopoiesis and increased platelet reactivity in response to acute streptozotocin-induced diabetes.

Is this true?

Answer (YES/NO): NO